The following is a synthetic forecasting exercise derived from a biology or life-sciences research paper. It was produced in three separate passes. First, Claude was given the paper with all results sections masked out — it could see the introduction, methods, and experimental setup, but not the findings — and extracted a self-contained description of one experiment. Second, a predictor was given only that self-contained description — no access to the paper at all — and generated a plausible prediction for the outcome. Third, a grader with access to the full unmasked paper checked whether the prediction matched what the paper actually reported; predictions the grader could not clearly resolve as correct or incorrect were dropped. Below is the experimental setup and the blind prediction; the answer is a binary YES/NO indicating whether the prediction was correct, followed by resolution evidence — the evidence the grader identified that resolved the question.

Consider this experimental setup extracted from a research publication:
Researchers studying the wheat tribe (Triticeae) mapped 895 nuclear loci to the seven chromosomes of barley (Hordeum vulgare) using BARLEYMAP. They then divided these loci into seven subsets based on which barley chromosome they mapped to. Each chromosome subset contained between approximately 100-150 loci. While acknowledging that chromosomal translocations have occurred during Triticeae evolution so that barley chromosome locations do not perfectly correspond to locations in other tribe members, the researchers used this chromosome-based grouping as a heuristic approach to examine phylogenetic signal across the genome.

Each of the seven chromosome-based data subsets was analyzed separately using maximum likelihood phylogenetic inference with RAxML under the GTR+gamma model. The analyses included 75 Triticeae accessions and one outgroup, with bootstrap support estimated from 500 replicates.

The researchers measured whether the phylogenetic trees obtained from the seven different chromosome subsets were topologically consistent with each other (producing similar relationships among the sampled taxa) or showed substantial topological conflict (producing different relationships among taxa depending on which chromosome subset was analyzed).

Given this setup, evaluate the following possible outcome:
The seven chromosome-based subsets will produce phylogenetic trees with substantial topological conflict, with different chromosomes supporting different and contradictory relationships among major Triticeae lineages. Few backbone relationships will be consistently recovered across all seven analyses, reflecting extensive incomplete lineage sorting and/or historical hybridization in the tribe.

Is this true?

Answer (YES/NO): YES